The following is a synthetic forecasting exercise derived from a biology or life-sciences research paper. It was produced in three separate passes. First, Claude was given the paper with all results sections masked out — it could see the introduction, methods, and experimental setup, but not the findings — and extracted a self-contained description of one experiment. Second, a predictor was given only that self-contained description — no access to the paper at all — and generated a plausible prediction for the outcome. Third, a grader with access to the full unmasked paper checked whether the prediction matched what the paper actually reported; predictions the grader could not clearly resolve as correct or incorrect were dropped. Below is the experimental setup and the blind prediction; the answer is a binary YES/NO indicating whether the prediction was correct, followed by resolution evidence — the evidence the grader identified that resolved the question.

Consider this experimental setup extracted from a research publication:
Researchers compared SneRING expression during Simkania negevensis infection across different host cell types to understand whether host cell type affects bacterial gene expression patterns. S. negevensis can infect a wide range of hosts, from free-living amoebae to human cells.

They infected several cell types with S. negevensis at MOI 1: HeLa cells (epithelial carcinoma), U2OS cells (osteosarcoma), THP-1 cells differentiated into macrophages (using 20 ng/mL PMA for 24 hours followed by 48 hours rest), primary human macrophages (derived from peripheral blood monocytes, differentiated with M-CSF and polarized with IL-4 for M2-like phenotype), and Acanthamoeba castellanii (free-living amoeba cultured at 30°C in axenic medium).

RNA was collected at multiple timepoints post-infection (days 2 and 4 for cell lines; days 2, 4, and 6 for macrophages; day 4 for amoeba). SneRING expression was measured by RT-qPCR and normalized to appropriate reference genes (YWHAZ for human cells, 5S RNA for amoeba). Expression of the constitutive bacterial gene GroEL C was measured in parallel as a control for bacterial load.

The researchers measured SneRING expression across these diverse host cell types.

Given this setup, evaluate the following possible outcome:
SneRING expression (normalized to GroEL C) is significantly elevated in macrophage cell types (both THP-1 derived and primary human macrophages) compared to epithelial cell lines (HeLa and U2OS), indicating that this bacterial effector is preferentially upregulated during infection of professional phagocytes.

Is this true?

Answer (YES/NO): NO